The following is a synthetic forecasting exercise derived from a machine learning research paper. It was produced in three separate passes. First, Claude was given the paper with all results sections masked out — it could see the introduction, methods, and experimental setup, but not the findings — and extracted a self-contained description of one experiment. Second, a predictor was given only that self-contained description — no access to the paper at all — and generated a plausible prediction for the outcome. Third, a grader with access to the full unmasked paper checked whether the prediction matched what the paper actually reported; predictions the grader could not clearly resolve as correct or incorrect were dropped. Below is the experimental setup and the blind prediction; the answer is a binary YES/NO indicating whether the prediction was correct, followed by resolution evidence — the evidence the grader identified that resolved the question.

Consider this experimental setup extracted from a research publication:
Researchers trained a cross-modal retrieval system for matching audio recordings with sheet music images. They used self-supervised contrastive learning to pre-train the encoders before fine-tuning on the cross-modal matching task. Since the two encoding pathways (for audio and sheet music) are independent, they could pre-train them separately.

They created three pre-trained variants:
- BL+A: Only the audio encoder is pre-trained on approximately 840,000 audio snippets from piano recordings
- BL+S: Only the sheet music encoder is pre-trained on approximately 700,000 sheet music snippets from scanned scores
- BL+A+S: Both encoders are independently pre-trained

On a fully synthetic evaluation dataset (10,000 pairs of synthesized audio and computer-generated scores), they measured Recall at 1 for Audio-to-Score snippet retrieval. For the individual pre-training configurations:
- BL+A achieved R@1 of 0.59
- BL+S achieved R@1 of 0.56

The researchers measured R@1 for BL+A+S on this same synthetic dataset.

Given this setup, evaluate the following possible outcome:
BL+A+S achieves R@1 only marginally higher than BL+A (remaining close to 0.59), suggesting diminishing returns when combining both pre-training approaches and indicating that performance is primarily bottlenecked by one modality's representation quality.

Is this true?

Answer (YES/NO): NO